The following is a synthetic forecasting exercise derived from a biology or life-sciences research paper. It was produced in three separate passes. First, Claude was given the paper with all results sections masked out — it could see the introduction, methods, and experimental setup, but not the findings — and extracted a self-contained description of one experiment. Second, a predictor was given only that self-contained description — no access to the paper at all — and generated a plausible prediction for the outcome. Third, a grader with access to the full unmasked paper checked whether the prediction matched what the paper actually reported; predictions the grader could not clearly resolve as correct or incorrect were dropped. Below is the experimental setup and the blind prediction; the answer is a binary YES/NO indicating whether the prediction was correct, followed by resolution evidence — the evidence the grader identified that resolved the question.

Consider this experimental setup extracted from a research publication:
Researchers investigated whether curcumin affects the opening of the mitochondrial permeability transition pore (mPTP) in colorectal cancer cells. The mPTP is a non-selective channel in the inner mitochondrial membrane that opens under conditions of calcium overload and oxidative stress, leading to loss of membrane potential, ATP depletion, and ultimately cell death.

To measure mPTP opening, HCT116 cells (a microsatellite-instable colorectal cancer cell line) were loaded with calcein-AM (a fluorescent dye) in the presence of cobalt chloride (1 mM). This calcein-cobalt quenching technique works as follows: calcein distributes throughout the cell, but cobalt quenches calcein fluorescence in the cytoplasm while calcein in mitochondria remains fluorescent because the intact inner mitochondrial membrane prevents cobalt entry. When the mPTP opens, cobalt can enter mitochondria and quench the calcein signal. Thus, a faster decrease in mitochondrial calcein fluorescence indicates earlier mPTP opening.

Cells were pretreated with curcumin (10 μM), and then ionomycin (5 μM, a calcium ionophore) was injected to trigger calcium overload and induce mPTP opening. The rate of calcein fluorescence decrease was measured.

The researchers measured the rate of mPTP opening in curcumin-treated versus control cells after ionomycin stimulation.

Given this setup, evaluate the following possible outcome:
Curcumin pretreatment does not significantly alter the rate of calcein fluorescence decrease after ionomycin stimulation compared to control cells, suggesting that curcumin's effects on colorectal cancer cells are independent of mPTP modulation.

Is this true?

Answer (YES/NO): NO